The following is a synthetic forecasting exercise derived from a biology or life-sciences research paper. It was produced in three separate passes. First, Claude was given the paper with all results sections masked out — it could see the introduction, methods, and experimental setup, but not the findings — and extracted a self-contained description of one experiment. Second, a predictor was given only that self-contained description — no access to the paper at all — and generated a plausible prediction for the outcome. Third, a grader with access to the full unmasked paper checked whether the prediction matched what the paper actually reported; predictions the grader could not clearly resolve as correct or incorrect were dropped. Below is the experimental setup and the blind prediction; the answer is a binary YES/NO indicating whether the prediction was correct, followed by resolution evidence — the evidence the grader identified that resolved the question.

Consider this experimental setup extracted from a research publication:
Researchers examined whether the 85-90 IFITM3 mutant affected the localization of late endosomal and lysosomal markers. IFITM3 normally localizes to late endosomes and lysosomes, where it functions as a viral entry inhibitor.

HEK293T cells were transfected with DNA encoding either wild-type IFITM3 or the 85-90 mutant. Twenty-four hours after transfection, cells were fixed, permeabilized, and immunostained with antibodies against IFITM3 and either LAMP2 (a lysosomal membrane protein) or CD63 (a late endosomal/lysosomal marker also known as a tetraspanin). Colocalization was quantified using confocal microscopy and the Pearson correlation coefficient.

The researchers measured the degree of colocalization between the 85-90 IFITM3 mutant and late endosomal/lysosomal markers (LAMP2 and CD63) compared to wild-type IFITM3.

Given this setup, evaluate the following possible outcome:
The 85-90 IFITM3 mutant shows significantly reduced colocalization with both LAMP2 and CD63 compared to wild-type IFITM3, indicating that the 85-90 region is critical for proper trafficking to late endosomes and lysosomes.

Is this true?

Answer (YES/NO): YES